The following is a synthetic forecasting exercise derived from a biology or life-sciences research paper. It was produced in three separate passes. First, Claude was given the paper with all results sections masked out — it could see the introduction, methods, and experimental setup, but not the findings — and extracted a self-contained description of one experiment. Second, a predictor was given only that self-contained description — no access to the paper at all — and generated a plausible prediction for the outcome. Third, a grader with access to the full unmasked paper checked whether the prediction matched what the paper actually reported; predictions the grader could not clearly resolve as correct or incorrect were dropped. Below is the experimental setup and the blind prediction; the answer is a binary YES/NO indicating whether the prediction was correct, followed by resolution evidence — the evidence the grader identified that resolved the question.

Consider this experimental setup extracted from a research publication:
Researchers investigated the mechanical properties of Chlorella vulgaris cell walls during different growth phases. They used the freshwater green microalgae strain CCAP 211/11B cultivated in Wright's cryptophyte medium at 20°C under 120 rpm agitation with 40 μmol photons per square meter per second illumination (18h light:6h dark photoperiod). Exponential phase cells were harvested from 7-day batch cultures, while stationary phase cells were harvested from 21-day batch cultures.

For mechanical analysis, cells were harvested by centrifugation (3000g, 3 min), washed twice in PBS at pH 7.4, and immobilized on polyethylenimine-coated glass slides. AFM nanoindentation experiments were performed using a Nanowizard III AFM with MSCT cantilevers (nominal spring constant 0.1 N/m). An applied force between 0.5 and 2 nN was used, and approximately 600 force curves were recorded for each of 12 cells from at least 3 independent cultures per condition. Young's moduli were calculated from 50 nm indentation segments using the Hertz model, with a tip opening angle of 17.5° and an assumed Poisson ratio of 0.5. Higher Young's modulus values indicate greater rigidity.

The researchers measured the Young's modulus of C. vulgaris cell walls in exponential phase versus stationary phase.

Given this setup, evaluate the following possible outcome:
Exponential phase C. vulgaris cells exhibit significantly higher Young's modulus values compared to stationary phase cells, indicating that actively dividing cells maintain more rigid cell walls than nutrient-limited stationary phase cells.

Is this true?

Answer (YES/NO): NO